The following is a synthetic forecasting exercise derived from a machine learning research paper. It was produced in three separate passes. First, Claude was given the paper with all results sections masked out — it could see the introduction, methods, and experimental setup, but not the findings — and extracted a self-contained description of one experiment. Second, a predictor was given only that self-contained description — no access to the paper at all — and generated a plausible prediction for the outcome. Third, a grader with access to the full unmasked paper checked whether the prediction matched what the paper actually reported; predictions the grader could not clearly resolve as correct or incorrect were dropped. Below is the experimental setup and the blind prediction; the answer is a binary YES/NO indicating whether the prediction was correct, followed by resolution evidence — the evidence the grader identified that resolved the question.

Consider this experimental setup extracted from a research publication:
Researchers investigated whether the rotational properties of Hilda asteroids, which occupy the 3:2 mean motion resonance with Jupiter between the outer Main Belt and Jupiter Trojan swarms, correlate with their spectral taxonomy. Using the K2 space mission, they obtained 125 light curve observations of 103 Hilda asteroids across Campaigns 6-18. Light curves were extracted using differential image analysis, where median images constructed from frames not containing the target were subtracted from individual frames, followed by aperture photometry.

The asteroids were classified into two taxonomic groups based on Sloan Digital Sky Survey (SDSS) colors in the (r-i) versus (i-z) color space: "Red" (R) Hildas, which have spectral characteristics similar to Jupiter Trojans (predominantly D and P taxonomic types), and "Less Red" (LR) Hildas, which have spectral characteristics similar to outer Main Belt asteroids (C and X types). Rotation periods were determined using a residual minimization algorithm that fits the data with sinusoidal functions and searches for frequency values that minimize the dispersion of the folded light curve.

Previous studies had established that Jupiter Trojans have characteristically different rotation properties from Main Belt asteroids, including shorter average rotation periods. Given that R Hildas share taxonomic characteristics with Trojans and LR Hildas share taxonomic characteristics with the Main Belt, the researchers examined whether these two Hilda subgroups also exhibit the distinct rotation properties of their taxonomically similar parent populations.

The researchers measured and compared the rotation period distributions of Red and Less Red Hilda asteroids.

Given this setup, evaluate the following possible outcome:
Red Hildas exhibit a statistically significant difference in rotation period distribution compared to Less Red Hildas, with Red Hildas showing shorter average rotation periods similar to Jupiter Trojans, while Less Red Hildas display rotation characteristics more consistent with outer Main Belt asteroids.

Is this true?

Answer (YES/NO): NO